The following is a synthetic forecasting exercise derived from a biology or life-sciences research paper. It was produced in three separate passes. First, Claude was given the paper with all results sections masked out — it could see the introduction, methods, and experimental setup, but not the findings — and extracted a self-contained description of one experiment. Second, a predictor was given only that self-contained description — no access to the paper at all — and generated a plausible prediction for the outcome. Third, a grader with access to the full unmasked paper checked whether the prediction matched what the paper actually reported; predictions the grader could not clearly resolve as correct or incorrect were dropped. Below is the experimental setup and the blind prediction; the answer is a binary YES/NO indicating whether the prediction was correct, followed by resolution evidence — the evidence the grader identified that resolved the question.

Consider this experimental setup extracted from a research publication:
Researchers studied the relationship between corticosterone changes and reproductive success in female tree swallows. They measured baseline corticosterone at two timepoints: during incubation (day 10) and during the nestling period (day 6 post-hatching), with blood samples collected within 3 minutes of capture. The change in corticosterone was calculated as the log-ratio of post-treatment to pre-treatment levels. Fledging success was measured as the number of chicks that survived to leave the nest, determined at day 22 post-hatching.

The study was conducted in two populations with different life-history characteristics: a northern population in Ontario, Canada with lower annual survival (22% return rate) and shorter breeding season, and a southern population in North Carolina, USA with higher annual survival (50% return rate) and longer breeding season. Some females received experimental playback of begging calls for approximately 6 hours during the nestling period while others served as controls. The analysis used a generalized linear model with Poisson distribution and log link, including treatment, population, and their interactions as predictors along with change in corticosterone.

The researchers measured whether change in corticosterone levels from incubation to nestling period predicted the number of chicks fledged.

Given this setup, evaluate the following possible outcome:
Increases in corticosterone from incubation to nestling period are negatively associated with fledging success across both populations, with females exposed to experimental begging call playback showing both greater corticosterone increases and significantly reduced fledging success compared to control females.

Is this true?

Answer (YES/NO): NO